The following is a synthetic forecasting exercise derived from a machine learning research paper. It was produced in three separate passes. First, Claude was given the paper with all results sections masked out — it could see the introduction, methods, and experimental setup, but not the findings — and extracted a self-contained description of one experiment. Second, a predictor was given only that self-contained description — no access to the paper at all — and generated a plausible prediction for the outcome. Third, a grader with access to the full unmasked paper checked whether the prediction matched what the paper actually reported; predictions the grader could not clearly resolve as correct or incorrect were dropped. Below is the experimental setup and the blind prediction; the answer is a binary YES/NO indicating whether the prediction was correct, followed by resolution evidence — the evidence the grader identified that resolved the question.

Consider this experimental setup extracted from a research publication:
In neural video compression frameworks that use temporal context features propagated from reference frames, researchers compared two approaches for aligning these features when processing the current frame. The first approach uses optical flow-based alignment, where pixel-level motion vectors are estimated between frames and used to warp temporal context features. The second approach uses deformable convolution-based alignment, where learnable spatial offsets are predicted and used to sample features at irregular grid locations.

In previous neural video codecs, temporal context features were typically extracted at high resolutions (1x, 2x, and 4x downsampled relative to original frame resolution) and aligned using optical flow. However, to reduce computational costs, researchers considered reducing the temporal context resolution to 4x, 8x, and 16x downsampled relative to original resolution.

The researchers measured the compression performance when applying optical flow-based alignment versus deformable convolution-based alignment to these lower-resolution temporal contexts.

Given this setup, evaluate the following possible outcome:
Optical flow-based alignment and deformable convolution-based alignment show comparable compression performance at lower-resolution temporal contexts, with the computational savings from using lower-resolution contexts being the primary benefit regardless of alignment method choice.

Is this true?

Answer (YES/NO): NO